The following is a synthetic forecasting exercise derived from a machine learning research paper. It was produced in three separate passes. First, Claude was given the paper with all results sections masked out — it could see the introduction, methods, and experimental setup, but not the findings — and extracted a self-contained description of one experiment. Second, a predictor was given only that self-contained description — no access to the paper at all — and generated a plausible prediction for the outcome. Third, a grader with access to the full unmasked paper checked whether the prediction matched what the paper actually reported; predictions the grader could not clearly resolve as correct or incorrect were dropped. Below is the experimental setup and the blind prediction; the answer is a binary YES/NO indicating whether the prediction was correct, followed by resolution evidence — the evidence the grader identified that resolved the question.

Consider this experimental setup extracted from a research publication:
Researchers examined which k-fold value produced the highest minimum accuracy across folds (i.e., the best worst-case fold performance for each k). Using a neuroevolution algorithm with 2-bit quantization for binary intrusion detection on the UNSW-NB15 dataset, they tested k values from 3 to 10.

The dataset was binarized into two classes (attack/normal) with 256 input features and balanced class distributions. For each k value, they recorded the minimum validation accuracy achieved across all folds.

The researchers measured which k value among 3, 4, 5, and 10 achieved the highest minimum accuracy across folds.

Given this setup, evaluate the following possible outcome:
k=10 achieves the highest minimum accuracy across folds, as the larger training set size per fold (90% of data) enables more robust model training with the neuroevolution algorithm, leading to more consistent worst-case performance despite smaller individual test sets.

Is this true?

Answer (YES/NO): NO